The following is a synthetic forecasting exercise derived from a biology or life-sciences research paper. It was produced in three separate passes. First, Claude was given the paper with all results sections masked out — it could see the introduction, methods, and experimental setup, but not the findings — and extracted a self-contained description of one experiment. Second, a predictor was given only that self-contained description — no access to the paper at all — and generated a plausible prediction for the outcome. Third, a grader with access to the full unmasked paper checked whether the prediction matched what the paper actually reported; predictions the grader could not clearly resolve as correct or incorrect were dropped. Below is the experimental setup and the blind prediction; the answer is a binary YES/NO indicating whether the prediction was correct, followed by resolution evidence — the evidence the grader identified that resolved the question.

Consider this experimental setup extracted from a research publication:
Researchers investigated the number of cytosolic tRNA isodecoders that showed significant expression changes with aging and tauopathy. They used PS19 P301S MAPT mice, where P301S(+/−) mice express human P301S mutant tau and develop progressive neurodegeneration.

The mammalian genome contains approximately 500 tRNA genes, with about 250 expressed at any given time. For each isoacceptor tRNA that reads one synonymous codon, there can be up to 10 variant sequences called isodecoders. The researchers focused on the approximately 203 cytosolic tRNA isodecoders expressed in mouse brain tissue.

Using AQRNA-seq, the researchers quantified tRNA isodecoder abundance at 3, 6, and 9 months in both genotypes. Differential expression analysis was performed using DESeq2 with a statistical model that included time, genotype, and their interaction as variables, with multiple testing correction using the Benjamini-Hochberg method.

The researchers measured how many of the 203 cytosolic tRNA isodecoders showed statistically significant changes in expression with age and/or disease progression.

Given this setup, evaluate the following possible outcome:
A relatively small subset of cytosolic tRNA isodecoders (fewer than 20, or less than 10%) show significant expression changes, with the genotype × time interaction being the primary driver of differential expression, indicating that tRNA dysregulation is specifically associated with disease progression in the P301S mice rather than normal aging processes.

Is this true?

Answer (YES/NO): NO